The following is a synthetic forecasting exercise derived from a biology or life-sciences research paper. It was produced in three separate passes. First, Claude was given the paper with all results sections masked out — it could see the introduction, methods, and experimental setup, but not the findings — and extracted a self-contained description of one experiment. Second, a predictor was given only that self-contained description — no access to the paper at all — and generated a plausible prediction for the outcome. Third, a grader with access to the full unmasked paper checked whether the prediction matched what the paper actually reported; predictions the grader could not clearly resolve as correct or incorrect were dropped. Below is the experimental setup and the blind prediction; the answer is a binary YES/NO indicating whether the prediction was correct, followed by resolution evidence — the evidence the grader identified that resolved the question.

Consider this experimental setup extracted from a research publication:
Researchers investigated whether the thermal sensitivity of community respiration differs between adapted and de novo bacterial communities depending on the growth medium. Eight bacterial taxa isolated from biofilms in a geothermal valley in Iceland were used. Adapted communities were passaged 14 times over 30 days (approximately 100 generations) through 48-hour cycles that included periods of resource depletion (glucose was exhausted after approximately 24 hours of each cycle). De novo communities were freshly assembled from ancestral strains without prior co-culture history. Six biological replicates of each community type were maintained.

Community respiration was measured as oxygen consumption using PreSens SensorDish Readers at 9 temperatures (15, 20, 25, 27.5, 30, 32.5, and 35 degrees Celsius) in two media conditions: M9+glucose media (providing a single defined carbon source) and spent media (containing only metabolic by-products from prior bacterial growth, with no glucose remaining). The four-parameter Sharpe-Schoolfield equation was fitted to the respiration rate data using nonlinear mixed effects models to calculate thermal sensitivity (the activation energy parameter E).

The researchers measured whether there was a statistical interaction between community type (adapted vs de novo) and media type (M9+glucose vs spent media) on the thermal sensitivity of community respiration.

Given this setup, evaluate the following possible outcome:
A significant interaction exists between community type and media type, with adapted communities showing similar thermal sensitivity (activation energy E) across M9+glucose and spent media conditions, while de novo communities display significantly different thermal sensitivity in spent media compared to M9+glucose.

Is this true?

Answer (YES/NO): NO